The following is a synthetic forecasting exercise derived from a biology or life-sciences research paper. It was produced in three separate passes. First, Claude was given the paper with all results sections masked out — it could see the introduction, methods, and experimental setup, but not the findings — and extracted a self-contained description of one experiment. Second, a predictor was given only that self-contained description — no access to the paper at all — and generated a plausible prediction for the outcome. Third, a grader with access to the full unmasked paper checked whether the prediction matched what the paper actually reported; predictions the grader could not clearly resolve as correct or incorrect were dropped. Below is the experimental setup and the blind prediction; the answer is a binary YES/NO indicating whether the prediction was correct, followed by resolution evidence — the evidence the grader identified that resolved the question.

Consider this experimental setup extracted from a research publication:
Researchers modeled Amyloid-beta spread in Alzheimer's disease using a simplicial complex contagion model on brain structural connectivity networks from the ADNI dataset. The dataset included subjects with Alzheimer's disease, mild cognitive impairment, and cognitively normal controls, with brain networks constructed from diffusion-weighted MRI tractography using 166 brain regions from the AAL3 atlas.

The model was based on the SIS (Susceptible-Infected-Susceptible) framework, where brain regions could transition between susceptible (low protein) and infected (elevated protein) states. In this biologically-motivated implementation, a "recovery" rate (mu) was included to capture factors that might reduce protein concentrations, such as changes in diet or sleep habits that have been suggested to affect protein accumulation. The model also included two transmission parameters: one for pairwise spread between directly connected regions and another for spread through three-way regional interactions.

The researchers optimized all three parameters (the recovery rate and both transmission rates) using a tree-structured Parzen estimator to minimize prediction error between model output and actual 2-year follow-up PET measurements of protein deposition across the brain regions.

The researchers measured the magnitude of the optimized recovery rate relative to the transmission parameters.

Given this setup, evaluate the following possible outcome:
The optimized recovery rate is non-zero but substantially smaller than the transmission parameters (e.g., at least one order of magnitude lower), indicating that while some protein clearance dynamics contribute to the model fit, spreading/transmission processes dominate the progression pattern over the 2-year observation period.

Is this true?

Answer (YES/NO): YES